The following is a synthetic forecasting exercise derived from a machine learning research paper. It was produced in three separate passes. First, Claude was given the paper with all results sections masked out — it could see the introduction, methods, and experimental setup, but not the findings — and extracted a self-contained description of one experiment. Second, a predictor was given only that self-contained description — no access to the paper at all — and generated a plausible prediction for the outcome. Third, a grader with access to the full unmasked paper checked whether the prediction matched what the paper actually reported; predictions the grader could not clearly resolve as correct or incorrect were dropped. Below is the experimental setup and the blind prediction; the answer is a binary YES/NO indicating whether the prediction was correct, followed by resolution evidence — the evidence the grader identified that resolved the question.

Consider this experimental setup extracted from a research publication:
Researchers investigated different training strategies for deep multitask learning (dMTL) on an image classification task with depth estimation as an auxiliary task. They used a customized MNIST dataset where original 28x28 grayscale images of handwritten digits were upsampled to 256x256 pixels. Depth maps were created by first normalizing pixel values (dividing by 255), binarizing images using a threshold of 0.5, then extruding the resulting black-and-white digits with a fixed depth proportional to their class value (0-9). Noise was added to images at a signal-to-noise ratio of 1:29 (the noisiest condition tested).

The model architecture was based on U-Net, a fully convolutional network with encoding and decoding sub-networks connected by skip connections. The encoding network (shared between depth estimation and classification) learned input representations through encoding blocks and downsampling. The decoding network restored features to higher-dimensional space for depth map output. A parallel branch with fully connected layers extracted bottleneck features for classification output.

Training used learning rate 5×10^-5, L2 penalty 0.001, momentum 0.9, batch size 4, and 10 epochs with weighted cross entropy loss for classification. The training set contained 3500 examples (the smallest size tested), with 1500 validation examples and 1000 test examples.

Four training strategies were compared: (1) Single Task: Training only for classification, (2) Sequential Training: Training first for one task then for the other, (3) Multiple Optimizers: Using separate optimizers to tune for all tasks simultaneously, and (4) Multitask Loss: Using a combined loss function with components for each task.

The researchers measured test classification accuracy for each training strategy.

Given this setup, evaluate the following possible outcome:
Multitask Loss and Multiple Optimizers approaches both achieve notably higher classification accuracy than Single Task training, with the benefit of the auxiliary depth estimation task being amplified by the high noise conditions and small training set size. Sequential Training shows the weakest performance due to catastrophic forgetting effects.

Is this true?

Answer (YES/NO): NO